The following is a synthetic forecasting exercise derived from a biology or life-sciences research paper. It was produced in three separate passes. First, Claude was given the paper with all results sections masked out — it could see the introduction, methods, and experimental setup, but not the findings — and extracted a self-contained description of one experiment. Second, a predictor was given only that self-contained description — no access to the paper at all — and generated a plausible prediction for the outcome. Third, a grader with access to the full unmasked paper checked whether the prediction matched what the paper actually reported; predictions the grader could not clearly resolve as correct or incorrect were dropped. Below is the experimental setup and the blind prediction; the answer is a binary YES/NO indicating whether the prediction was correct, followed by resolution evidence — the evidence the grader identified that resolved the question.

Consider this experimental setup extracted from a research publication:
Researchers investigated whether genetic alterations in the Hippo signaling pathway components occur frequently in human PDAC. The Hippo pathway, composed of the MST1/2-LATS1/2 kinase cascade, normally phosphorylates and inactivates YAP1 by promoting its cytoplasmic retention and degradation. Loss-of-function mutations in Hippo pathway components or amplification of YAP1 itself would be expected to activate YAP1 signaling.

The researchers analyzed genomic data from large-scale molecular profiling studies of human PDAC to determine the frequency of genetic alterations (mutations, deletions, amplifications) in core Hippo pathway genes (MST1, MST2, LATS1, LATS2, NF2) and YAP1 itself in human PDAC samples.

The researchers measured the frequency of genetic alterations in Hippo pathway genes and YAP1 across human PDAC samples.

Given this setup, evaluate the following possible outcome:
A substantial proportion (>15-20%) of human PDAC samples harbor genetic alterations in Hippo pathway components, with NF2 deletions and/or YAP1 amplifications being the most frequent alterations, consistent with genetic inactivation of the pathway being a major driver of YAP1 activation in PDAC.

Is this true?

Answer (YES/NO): NO